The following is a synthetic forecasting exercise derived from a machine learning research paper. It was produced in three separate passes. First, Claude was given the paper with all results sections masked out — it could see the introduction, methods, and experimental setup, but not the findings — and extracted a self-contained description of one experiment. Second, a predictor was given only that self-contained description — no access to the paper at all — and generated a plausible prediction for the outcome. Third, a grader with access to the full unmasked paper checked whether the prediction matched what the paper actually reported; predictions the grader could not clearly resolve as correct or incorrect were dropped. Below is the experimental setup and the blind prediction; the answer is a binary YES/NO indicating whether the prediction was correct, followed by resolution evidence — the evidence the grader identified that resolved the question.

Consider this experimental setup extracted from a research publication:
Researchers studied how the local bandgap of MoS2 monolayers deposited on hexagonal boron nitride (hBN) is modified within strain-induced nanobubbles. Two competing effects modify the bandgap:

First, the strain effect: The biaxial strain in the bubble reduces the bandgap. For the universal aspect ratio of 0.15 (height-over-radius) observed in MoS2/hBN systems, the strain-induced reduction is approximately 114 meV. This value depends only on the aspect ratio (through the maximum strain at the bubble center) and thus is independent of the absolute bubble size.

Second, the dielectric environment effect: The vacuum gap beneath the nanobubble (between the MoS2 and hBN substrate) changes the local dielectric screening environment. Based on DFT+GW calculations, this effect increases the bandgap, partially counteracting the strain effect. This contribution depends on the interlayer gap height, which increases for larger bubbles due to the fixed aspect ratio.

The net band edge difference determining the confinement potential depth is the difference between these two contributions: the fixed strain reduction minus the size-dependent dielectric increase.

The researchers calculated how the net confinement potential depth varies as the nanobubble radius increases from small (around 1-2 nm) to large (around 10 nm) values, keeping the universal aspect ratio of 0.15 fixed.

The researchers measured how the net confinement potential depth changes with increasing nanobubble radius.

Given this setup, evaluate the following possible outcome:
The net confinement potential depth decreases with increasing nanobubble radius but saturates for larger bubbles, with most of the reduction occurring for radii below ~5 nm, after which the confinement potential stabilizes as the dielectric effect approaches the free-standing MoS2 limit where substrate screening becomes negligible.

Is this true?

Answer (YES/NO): NO